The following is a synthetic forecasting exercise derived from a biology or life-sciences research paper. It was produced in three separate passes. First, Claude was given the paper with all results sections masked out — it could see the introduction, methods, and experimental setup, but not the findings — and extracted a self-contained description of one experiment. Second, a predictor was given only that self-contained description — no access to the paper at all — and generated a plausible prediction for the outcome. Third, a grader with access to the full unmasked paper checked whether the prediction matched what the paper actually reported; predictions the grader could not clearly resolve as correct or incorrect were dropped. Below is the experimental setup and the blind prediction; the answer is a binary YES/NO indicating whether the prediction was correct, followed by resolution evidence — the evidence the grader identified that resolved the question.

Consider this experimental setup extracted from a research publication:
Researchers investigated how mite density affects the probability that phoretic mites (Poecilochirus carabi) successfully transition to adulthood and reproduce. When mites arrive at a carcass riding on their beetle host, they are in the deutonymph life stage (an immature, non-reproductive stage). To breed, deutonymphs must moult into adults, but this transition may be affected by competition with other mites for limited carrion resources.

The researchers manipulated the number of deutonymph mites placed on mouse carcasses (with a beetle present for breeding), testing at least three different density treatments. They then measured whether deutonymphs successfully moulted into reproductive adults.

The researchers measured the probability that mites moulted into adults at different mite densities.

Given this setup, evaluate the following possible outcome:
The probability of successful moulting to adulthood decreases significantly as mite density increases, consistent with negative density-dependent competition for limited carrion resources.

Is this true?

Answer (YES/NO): YES